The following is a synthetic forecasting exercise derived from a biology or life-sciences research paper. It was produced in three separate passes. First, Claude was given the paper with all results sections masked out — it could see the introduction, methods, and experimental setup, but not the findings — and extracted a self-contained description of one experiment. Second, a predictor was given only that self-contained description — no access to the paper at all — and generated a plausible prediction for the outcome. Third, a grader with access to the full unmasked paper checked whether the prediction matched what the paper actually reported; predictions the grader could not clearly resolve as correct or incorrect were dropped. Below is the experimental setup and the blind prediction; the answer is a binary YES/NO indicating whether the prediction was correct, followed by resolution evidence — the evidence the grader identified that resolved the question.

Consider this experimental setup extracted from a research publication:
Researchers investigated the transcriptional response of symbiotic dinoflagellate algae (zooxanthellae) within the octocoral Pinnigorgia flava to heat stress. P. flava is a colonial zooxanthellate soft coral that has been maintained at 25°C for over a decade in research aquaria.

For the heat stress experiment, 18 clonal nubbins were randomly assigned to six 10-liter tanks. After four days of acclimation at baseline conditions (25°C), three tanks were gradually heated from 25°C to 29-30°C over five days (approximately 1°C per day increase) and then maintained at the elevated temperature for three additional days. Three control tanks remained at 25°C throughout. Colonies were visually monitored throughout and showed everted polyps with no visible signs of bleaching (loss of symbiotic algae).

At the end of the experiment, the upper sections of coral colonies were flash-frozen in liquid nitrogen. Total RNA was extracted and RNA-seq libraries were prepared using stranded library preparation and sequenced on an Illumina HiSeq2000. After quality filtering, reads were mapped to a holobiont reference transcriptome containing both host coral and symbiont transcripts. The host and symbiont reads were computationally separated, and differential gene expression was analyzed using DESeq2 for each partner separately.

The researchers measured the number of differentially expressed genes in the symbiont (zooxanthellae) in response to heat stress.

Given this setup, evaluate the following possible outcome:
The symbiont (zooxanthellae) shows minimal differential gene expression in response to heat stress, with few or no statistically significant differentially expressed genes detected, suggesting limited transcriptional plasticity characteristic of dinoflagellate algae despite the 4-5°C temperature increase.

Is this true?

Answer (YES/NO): YES